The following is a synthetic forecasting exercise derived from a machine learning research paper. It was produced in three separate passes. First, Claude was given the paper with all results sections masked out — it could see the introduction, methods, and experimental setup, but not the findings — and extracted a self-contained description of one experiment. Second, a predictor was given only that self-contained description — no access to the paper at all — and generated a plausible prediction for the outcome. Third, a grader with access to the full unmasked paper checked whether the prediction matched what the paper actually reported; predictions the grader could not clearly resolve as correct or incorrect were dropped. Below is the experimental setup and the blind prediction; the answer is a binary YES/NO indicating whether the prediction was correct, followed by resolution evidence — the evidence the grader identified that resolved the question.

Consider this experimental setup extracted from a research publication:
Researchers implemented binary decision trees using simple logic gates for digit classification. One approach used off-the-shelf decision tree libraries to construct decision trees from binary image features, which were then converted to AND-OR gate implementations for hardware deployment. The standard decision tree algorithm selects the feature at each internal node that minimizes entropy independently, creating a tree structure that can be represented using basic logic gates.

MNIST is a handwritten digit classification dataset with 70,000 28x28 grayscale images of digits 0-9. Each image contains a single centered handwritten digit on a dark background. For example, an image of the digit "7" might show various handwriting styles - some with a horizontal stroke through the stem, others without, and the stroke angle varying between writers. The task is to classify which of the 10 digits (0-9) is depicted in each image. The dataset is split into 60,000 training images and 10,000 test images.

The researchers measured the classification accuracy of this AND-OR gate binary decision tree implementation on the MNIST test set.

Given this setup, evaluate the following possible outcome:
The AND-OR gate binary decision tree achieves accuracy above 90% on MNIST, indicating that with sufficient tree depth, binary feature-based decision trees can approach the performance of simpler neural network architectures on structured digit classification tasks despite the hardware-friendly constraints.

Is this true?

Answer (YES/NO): YES